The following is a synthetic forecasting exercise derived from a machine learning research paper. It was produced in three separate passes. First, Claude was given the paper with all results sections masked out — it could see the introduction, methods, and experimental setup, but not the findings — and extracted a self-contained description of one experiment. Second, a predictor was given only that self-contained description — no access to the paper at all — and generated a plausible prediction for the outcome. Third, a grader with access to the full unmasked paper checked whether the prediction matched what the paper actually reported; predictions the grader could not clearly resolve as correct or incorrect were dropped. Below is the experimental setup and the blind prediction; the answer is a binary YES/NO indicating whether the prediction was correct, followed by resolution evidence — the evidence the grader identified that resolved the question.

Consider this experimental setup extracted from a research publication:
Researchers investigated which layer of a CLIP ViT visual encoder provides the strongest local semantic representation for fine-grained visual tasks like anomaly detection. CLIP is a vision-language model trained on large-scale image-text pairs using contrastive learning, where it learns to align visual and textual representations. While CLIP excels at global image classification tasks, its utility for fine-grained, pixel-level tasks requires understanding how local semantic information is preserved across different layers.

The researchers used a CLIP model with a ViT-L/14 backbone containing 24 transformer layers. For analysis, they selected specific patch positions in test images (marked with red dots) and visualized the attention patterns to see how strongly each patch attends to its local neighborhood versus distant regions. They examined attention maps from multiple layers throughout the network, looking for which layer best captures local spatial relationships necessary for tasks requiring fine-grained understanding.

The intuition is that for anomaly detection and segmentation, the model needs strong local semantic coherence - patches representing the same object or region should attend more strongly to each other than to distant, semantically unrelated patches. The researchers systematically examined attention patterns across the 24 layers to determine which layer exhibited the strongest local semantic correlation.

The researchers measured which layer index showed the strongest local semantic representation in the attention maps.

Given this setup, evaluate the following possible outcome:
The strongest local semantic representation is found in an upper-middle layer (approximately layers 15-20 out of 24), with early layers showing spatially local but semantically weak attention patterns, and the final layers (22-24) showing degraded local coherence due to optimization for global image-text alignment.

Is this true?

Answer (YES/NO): NO